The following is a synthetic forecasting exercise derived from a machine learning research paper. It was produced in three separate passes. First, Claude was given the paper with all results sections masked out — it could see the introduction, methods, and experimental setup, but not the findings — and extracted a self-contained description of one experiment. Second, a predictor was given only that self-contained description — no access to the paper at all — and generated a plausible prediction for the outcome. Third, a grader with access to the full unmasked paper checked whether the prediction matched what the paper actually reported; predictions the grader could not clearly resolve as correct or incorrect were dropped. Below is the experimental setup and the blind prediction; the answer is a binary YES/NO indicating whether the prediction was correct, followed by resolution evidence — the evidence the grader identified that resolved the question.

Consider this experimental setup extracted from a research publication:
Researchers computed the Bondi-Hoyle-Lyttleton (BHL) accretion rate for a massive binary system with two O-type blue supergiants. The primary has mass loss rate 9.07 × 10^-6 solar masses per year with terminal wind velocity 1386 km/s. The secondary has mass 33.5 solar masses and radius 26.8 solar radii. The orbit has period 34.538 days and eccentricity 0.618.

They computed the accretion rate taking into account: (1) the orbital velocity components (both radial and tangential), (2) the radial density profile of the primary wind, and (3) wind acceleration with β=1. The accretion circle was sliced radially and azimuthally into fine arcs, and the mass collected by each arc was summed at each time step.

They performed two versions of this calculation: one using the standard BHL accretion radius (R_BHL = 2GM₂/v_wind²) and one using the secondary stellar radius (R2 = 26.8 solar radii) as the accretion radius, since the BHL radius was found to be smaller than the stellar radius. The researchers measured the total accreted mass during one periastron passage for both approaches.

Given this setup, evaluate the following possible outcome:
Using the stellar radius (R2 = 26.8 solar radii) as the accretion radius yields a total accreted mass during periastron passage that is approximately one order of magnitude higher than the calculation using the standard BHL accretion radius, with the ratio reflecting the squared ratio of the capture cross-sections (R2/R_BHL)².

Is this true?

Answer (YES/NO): NO